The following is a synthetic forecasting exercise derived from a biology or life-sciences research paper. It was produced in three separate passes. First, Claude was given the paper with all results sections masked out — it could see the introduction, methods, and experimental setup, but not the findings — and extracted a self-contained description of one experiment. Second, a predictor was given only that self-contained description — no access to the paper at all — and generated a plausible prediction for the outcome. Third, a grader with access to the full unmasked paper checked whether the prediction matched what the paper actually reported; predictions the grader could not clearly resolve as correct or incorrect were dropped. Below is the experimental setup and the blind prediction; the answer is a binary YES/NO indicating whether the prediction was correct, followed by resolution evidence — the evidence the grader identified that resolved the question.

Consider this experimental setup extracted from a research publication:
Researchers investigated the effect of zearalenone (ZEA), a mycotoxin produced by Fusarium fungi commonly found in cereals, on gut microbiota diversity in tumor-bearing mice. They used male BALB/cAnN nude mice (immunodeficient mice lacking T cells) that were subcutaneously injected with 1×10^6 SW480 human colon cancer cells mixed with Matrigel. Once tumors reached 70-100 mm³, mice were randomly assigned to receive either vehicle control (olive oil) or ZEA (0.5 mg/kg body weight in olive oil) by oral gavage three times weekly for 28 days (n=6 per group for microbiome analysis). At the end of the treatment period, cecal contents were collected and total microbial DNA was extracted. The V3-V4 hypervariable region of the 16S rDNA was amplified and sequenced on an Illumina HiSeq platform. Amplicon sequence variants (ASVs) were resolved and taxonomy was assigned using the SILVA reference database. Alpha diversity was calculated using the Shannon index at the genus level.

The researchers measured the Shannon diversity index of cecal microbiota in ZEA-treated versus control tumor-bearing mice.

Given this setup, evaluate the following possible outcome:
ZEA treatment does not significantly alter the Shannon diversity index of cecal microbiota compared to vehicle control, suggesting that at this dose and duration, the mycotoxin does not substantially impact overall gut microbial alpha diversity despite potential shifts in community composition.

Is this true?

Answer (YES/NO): NO